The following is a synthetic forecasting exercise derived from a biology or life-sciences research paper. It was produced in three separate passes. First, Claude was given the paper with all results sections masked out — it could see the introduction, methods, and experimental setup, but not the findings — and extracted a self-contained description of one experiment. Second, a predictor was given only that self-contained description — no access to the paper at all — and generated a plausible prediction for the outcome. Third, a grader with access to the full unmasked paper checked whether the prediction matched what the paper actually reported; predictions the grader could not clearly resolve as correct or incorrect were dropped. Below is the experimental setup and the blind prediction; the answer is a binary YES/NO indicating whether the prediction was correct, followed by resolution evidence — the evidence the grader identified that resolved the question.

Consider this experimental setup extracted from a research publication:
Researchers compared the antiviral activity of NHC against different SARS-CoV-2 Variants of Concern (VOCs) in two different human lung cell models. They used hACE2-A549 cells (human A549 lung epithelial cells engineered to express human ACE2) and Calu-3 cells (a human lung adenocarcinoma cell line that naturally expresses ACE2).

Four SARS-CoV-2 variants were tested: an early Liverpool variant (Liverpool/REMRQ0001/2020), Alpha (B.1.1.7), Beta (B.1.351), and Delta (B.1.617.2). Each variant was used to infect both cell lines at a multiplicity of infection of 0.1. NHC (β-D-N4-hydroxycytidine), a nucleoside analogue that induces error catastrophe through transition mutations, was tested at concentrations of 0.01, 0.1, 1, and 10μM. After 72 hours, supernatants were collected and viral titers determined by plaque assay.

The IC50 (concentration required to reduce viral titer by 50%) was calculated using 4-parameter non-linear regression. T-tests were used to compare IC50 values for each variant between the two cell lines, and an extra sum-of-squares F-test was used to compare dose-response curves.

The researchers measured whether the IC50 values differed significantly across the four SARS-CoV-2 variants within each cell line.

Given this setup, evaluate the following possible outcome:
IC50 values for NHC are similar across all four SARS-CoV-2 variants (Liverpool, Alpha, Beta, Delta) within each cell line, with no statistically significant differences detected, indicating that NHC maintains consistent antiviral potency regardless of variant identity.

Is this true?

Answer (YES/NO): YES